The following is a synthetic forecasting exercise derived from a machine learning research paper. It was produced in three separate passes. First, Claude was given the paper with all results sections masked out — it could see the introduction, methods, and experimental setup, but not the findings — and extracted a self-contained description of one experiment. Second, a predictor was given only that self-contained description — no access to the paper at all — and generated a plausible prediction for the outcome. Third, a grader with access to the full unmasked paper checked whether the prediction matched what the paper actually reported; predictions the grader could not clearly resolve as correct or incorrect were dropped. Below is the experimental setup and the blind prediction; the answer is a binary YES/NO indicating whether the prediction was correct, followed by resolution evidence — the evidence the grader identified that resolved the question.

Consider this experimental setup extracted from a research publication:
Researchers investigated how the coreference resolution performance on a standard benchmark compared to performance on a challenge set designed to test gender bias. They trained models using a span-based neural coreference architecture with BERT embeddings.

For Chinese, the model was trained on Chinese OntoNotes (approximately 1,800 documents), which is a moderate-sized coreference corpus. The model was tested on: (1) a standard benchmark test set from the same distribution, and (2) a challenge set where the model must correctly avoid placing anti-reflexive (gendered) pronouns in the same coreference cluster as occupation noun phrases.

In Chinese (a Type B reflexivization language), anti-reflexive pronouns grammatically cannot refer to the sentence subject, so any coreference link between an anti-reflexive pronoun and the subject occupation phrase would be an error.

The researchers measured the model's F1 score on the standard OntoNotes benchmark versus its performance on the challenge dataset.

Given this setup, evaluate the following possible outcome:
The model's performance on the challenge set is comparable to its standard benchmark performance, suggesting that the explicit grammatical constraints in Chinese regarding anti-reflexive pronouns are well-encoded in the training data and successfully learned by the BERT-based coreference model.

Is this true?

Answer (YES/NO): NO